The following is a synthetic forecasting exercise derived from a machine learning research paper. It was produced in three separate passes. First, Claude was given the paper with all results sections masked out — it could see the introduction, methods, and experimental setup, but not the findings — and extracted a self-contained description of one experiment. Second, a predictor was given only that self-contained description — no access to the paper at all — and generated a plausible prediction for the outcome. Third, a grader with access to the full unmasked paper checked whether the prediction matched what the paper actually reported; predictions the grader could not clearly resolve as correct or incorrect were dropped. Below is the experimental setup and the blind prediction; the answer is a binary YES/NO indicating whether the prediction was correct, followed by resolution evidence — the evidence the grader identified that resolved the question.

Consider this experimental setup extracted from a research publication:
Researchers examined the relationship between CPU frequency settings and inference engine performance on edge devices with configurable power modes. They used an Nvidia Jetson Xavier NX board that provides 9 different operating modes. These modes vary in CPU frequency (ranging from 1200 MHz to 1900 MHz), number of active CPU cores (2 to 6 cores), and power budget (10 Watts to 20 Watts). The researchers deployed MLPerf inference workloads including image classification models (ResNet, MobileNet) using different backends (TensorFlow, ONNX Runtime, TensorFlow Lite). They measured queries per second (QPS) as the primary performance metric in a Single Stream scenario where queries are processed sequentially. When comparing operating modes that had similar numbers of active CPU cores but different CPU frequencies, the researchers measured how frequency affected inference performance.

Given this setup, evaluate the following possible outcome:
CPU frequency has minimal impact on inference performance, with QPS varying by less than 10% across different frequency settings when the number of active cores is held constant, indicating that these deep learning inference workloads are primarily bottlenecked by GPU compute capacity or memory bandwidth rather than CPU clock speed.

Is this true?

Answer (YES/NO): NO